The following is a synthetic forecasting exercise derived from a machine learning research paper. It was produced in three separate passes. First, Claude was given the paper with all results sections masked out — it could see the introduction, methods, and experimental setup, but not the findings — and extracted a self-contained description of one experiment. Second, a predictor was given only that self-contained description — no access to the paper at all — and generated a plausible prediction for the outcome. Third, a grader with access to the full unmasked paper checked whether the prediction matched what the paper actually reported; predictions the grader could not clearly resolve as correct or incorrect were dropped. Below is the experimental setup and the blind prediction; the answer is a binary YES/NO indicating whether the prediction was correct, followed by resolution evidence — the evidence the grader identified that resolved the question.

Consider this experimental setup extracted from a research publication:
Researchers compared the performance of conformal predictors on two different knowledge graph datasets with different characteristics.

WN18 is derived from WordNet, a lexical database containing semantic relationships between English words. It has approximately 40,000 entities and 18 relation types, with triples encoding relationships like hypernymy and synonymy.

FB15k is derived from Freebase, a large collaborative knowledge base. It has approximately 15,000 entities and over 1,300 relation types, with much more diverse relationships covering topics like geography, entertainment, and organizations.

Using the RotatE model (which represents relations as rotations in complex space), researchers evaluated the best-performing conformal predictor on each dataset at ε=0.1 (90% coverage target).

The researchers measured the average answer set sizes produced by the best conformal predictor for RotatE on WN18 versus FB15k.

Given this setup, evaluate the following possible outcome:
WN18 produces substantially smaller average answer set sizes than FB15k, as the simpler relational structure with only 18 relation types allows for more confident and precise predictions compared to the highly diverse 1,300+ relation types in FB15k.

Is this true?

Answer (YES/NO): YES